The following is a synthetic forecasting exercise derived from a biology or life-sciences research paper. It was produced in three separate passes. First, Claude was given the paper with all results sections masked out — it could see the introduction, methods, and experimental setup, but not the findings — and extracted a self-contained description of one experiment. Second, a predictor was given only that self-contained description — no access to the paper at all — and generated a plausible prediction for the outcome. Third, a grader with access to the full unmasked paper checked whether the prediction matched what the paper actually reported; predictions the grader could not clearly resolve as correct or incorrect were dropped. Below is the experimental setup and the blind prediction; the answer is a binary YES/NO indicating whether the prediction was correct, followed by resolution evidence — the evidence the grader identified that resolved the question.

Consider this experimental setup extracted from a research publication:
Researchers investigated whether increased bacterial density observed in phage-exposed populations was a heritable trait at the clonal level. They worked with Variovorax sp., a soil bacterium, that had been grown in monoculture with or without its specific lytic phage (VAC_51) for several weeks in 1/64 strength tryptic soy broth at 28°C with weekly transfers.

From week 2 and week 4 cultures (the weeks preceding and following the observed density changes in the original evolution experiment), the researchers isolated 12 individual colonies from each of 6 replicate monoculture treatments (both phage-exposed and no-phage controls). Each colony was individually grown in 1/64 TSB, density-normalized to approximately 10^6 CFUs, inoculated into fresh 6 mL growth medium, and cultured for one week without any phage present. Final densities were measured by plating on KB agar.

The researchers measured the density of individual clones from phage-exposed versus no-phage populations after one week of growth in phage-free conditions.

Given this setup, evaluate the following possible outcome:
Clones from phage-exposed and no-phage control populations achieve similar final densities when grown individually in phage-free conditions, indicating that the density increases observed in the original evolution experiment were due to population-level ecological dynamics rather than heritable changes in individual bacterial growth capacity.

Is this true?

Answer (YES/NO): NO